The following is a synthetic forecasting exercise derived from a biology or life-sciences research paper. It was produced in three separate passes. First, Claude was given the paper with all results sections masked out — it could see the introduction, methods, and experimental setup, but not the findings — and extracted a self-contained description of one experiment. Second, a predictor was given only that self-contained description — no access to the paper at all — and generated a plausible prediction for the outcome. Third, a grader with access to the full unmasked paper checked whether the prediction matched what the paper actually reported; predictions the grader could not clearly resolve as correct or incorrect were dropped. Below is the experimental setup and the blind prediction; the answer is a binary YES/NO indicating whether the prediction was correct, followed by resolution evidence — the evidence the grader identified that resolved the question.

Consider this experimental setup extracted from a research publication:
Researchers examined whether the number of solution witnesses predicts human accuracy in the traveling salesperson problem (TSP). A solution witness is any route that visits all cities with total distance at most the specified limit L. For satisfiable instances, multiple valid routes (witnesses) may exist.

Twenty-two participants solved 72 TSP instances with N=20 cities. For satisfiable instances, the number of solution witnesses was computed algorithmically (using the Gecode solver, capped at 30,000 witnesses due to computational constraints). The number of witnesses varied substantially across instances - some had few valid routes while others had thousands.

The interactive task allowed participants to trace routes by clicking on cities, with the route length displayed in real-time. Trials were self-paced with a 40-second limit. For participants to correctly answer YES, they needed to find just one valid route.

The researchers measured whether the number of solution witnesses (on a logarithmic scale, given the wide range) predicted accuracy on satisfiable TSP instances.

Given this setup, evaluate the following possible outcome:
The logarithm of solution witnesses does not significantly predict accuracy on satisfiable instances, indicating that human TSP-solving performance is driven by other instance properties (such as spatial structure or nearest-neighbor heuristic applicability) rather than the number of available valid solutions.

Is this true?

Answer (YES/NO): NO